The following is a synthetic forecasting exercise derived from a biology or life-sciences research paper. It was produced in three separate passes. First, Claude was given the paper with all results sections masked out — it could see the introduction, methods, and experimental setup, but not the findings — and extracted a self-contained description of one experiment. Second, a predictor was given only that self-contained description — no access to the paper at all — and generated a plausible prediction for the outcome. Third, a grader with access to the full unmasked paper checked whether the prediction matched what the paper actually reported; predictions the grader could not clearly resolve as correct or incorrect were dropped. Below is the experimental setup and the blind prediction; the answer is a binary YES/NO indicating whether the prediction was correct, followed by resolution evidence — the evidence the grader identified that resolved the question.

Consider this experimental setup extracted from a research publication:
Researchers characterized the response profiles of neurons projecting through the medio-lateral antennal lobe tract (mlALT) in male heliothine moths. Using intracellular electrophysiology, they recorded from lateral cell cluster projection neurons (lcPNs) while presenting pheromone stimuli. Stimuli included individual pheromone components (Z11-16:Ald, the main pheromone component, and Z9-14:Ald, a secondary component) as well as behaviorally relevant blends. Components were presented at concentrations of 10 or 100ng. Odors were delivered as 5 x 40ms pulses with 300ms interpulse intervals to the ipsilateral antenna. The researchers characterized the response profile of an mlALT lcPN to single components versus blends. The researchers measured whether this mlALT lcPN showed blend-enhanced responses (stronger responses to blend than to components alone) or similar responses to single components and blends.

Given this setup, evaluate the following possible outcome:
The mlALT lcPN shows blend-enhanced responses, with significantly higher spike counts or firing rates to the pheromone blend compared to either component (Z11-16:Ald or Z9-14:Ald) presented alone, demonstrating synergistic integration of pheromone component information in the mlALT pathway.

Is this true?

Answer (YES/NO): NO